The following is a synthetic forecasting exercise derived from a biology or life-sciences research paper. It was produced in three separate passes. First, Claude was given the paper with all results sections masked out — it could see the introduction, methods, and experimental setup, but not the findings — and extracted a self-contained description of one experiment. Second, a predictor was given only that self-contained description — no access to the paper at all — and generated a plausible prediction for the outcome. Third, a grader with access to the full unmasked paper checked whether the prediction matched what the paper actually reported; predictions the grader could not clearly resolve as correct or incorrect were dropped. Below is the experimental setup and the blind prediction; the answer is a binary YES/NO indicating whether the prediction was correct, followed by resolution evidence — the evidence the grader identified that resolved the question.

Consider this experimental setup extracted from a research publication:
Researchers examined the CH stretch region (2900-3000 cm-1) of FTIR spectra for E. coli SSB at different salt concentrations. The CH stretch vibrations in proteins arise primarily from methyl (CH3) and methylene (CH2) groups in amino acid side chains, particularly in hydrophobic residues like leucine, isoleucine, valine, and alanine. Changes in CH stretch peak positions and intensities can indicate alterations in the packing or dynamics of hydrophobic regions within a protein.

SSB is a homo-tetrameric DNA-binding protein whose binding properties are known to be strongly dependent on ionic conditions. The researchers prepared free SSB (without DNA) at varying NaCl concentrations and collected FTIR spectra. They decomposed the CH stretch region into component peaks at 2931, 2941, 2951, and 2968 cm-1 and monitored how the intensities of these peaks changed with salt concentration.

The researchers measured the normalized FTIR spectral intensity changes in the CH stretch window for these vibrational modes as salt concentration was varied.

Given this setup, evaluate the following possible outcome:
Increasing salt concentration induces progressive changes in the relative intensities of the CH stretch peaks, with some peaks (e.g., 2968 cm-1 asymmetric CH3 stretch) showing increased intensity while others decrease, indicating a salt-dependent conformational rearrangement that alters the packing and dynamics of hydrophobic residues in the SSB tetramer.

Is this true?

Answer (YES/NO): NO